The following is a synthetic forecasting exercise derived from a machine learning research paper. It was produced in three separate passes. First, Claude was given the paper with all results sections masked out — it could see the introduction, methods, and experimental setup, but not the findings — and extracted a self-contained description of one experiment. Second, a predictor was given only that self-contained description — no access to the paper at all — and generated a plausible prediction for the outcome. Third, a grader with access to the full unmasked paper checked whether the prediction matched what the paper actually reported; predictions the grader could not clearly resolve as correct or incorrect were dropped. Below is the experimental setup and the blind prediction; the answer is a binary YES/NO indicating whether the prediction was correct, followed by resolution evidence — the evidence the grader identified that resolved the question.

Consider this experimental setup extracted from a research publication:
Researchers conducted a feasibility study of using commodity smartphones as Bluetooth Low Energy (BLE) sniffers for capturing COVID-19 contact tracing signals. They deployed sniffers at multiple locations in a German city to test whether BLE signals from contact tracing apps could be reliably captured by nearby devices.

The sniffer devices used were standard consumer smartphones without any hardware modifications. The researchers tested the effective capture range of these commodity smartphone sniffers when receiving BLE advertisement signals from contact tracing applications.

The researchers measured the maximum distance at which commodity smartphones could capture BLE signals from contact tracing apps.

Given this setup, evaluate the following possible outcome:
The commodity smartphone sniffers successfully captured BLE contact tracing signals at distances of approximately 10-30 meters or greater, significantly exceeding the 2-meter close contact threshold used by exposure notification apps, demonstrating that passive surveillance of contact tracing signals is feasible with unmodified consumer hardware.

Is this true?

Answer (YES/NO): NO